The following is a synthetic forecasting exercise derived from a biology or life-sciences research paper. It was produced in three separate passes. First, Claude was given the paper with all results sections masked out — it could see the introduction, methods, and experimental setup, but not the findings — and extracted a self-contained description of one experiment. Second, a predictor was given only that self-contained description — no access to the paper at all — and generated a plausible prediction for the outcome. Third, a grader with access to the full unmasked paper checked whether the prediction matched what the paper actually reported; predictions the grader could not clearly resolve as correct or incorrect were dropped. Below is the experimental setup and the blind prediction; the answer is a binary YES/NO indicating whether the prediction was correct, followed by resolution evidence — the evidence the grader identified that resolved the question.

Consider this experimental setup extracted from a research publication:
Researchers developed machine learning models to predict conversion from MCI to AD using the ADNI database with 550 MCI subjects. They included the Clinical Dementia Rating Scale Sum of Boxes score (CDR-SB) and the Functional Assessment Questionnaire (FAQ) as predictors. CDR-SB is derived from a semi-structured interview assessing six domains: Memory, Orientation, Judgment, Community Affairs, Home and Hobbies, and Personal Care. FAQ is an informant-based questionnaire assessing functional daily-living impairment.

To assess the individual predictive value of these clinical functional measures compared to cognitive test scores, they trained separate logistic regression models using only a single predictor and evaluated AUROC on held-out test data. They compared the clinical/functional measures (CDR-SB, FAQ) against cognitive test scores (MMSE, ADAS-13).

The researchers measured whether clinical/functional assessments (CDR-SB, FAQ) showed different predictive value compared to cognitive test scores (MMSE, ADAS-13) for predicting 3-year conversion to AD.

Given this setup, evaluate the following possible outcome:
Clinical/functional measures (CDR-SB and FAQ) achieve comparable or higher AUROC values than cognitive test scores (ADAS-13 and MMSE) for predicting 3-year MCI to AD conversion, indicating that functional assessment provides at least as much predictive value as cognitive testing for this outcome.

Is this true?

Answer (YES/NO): NO